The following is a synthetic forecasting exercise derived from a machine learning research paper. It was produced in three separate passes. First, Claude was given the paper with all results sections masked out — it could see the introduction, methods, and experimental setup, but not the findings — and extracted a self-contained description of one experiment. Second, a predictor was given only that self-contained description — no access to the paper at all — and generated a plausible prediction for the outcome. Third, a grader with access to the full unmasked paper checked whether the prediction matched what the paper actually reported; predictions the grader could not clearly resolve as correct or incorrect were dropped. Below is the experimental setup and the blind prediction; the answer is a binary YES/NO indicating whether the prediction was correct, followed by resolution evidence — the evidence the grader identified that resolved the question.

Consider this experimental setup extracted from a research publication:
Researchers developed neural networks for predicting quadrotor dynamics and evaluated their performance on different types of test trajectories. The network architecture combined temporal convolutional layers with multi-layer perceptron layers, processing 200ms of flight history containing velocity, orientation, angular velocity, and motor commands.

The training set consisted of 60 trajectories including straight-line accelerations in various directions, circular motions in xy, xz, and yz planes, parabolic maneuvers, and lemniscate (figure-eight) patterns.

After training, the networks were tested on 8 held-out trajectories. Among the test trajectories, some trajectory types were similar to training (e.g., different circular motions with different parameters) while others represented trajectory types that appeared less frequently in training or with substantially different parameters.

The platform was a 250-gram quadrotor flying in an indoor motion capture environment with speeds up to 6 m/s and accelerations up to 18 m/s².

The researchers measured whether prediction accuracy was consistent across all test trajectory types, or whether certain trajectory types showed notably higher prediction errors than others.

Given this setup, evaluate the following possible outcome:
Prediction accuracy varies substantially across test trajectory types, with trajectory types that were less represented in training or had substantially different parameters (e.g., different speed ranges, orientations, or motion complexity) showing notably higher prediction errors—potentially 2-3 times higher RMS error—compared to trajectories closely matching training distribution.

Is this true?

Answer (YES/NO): NO